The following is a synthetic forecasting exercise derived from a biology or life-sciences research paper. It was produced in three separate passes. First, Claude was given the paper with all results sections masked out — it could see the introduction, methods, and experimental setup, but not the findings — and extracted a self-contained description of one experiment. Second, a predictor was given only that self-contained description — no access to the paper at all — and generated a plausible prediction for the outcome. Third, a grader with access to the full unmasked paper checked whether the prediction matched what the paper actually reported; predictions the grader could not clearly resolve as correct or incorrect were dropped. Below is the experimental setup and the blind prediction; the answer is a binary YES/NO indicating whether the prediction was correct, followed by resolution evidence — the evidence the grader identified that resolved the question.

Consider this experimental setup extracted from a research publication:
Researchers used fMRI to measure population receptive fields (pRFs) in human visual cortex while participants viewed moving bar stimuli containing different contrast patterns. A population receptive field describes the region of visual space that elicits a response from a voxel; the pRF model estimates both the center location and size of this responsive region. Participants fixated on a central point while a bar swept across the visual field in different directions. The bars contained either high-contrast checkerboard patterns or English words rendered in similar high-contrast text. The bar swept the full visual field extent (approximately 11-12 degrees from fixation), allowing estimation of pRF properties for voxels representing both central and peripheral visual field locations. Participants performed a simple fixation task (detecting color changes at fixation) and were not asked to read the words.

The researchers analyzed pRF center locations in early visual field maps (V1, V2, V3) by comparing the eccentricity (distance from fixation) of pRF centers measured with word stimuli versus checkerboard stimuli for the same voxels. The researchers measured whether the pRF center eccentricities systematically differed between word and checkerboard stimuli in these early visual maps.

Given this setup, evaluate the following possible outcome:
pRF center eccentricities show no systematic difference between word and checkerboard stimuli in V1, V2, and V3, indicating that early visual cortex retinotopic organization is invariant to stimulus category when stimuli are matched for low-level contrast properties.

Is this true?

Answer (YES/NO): NO